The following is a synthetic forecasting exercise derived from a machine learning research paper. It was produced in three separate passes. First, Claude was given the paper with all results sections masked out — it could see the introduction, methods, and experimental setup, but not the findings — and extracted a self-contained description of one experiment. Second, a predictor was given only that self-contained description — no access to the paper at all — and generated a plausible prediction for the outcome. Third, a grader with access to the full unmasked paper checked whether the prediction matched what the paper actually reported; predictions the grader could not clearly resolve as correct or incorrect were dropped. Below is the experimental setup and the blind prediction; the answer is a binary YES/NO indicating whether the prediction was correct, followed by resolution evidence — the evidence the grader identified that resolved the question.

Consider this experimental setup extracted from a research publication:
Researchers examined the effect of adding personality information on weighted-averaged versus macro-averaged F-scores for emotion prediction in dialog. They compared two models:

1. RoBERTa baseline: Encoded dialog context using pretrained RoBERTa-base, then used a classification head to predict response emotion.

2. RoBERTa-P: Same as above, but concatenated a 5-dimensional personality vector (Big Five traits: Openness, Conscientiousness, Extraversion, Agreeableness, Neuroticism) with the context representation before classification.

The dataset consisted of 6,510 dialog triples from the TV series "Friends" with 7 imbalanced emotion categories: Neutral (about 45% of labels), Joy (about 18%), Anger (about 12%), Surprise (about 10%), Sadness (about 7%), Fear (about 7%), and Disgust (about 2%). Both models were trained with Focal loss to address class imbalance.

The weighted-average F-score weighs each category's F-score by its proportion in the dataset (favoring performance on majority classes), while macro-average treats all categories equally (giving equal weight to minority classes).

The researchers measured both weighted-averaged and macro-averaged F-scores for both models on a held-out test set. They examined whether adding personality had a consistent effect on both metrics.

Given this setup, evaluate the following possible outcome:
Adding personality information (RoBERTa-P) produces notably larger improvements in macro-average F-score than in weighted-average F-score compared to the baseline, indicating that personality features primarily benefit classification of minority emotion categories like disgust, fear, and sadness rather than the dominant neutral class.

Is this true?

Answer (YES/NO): NO